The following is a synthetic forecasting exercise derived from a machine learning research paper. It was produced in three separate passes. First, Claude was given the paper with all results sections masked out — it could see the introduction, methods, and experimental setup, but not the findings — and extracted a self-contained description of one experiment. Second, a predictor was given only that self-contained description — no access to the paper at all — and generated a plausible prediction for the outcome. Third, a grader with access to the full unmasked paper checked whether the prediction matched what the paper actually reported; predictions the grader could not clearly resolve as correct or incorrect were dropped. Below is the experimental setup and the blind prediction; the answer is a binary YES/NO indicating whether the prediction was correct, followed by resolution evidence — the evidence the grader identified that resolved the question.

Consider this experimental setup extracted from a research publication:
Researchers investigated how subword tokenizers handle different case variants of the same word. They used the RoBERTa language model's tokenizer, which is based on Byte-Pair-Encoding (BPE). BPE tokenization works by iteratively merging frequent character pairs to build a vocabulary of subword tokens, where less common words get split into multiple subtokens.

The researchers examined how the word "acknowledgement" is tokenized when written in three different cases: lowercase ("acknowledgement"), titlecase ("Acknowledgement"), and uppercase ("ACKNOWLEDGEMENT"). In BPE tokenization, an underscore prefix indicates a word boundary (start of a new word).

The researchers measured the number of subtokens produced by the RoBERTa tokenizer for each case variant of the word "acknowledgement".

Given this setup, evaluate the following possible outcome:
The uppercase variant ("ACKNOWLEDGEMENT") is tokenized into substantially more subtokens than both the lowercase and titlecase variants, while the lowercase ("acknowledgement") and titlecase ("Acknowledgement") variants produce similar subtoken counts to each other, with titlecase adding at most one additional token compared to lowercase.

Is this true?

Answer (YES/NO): NO